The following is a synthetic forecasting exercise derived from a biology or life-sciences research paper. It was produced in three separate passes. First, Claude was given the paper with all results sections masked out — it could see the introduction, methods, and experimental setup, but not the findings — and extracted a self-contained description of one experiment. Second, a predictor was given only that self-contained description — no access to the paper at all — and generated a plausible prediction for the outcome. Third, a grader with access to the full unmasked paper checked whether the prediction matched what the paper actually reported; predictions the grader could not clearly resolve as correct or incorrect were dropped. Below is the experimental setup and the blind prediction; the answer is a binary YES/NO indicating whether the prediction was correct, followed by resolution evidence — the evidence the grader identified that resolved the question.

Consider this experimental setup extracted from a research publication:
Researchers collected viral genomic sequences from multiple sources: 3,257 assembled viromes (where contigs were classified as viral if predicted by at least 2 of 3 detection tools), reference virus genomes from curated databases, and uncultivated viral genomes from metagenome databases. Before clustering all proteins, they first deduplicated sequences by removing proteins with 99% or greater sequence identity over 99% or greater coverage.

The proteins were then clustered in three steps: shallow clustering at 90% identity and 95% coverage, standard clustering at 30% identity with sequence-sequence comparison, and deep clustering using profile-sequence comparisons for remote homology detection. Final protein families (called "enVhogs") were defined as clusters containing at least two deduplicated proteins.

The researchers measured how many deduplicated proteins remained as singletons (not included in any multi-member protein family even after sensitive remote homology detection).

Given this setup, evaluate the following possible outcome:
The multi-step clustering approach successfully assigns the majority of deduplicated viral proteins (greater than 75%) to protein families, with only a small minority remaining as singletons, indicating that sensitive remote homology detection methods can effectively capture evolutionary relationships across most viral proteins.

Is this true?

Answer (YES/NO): YES